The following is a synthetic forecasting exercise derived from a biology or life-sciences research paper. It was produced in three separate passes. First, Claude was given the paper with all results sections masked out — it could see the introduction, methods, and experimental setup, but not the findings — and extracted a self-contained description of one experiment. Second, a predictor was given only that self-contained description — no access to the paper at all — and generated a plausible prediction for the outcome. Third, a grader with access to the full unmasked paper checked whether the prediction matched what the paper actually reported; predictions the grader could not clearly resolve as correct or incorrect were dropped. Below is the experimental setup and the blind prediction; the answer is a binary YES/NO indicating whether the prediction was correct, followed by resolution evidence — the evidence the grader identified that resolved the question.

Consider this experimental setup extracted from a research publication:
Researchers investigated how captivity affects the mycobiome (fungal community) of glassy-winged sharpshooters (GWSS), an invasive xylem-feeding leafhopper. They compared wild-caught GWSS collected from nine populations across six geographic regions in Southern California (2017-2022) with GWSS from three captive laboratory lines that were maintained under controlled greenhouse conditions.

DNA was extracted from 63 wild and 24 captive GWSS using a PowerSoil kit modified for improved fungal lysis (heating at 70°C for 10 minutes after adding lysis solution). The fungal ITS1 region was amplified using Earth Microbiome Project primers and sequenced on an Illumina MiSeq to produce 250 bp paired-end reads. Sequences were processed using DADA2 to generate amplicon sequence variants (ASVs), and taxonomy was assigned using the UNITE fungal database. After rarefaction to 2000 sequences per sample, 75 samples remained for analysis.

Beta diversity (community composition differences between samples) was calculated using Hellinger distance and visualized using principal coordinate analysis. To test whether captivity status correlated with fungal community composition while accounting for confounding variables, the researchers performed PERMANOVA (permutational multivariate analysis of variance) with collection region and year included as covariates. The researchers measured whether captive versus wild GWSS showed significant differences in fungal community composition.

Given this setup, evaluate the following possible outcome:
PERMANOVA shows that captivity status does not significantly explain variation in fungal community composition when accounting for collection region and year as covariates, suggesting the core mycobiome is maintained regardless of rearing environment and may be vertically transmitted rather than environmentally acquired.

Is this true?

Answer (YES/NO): NO